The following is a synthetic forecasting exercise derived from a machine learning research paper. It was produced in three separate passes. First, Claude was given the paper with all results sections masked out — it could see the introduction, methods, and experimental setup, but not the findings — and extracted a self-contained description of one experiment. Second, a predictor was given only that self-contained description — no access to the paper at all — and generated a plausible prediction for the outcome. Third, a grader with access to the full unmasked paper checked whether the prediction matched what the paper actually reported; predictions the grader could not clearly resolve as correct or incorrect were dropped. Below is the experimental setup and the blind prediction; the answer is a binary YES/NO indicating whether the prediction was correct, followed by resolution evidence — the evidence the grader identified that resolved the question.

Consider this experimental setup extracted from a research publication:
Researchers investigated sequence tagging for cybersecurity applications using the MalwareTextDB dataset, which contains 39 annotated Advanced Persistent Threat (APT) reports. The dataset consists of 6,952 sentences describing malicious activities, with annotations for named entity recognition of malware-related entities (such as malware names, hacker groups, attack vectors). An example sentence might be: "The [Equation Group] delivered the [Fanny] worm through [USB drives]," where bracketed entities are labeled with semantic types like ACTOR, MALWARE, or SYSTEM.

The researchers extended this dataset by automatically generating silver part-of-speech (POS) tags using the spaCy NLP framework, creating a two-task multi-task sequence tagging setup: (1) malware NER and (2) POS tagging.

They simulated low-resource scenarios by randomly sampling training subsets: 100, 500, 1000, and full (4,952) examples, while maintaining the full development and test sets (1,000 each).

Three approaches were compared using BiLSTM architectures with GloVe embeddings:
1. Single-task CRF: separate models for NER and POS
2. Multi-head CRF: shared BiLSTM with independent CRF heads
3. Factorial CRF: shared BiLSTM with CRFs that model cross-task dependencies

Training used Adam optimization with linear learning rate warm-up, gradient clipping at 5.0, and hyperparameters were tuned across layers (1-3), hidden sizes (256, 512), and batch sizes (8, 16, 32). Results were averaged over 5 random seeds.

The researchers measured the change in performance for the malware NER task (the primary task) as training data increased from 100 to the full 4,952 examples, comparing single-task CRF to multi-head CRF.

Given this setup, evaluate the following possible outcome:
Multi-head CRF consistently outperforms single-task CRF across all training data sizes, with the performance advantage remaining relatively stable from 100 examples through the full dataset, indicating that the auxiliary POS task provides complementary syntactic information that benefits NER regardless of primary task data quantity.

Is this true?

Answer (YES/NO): NO